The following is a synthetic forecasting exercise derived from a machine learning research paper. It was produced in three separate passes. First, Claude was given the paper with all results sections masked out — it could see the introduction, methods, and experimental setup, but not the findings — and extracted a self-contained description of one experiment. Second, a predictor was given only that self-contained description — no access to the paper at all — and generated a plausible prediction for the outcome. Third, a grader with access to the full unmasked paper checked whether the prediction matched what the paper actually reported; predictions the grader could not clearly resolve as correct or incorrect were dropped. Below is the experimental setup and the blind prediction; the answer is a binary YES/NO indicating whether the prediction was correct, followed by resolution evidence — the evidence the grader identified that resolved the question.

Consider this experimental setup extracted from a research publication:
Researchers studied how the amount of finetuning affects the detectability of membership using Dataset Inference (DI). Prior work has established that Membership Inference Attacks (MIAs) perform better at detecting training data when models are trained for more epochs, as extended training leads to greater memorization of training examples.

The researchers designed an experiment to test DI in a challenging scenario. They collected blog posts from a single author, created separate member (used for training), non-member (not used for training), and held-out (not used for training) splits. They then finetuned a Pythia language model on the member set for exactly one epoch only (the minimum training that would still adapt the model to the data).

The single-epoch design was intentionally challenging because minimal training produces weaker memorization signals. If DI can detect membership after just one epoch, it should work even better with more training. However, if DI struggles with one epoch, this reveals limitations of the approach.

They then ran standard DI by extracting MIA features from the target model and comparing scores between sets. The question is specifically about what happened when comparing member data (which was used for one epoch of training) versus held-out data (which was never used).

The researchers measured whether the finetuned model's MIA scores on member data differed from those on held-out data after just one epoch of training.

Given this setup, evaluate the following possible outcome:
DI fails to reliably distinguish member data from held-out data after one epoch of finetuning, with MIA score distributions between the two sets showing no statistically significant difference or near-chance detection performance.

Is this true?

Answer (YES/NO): NO